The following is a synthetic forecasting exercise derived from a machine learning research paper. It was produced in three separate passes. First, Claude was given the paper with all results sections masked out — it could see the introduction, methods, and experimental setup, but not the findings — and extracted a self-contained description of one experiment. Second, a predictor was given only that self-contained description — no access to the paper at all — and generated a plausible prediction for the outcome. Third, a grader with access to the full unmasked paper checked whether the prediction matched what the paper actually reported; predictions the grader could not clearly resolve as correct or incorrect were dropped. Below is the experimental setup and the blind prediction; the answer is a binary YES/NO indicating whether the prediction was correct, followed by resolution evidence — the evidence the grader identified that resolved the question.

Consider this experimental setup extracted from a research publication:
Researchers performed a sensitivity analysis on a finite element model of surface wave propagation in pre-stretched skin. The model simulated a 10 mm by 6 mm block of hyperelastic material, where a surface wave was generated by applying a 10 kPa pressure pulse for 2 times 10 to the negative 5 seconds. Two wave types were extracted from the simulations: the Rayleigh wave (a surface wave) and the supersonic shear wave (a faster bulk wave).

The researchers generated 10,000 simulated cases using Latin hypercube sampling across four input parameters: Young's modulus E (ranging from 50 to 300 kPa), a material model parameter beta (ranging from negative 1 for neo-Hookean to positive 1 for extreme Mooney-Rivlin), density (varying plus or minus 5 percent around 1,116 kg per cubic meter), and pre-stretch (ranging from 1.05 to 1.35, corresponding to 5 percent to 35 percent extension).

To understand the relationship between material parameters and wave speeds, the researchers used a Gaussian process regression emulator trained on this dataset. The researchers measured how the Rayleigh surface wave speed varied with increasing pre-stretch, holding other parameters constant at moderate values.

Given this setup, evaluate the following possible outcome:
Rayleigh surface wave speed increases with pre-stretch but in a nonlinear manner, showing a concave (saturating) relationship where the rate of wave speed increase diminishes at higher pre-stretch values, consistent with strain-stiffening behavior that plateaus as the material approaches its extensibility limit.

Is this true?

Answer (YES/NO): NO